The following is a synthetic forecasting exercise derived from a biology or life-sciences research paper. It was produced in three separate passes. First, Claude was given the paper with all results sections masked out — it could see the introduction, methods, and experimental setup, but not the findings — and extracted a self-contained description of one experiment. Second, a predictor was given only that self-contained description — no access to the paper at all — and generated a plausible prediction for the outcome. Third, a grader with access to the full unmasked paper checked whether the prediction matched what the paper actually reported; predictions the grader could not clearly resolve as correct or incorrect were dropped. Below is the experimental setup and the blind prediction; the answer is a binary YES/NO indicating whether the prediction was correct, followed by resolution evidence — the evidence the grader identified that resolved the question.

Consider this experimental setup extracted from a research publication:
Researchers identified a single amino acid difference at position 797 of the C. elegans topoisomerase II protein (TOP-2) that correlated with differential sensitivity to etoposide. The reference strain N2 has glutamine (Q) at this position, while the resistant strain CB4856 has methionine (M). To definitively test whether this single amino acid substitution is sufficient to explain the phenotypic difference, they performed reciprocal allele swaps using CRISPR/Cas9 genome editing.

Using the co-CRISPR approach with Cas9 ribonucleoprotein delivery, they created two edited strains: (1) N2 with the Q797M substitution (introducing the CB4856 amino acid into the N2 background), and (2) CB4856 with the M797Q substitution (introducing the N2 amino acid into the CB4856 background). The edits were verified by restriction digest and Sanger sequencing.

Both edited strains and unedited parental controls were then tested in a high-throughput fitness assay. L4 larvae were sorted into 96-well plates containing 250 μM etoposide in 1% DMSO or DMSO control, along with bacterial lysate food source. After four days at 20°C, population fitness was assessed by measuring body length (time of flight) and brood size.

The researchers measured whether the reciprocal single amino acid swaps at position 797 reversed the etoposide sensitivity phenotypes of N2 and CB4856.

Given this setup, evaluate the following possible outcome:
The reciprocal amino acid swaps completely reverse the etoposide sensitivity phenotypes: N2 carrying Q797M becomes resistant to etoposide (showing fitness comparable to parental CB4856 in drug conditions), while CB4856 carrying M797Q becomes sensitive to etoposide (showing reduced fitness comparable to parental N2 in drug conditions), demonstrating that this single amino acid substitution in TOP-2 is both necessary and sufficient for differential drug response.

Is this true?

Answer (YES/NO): NO